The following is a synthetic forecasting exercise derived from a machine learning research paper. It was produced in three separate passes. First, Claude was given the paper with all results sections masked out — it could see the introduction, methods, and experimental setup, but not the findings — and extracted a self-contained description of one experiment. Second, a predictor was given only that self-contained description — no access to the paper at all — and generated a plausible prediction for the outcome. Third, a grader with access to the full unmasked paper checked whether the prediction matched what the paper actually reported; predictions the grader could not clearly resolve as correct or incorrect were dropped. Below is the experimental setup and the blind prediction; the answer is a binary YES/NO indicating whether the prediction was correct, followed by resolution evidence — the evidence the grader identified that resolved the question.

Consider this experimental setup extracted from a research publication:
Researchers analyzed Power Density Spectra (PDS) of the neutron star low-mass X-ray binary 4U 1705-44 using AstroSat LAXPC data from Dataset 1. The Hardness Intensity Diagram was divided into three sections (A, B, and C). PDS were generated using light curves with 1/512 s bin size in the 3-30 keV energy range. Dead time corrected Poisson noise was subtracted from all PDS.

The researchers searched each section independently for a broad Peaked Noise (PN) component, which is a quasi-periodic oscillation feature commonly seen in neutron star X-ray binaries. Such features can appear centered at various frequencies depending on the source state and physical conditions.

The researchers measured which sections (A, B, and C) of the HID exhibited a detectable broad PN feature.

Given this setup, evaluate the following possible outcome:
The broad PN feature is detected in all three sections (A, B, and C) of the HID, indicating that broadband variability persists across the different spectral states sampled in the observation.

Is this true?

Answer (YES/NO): NO